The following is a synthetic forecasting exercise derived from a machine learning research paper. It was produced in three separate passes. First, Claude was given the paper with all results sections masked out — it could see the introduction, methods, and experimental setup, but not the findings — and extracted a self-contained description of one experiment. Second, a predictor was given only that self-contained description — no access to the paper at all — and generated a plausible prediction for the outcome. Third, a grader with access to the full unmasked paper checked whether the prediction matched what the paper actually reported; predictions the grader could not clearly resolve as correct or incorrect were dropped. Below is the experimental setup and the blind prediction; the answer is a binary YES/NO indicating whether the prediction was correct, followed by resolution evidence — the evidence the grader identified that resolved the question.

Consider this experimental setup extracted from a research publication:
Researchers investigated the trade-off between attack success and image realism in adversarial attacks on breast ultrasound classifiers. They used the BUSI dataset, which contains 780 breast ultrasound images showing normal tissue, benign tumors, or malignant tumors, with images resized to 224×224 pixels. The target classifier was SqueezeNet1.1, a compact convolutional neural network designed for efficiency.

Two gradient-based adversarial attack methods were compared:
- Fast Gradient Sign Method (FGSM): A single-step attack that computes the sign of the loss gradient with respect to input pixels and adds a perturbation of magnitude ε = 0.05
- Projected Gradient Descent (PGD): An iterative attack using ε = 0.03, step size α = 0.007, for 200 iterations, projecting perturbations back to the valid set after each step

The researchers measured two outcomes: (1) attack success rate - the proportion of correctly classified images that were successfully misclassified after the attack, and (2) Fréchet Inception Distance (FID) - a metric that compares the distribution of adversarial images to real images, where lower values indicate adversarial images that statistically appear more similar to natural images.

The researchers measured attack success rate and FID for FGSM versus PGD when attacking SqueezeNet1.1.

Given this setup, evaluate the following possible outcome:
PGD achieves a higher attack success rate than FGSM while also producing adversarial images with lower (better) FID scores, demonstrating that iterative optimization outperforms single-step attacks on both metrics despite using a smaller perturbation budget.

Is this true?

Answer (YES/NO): NO